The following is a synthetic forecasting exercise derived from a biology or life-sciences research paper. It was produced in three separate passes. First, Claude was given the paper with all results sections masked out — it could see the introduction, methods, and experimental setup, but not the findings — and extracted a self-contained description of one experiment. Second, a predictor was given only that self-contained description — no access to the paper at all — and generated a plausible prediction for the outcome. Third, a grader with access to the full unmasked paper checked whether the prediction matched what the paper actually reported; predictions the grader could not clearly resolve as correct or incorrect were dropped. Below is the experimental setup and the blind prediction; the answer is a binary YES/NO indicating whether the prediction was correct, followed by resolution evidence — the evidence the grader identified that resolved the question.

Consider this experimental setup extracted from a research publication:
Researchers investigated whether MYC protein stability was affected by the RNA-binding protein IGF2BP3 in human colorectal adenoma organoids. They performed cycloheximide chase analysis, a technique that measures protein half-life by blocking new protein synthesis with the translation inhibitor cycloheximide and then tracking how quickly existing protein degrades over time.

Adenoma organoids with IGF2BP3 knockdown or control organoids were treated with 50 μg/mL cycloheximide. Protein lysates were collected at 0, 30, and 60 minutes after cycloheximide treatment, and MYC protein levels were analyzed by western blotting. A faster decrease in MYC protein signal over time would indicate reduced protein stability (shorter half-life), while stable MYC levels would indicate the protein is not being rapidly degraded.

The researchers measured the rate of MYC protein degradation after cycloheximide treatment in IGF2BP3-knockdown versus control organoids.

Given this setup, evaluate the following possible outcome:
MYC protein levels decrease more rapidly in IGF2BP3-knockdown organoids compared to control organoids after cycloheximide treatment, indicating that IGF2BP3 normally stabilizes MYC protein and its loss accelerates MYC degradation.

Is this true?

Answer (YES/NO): NO